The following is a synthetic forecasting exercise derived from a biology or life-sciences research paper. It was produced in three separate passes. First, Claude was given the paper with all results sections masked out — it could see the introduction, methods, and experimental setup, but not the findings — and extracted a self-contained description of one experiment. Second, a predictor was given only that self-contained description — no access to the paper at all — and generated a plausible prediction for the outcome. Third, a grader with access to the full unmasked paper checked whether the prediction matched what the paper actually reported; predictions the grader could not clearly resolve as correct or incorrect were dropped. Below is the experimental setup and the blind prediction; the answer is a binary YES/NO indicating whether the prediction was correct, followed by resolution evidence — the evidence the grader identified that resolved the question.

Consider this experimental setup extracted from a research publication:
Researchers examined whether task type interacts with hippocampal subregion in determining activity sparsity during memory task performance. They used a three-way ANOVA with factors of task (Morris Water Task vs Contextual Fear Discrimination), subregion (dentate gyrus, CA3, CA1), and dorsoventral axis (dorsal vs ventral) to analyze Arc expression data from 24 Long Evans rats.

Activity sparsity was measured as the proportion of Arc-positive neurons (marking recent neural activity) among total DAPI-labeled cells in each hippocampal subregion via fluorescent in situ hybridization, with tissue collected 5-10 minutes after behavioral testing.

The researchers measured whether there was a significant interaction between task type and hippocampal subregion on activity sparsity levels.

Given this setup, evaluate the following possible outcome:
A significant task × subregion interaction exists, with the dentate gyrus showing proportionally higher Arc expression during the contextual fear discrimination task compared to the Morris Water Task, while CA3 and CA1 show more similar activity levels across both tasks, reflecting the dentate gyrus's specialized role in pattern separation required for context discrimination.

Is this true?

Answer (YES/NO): NO